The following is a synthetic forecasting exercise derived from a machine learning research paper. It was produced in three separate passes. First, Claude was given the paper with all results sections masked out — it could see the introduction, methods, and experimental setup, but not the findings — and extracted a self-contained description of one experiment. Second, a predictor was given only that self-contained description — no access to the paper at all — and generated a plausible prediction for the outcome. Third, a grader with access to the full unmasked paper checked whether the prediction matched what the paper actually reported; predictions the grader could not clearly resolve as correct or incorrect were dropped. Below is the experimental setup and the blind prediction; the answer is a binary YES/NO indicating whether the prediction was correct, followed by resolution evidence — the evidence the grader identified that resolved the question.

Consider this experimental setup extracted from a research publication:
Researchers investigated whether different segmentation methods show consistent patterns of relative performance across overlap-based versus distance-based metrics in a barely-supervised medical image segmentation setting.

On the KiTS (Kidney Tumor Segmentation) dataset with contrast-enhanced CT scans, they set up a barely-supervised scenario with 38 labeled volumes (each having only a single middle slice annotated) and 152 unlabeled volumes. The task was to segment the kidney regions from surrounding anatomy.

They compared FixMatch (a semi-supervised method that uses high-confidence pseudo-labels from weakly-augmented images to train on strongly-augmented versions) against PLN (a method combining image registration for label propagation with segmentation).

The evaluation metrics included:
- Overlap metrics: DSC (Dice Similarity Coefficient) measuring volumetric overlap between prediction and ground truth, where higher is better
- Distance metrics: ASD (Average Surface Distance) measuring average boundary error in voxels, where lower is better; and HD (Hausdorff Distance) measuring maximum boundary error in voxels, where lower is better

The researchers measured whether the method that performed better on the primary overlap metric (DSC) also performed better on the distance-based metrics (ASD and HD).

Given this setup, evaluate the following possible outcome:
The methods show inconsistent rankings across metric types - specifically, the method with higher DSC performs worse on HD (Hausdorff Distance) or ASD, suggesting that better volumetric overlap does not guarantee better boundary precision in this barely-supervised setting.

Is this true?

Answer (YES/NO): YES